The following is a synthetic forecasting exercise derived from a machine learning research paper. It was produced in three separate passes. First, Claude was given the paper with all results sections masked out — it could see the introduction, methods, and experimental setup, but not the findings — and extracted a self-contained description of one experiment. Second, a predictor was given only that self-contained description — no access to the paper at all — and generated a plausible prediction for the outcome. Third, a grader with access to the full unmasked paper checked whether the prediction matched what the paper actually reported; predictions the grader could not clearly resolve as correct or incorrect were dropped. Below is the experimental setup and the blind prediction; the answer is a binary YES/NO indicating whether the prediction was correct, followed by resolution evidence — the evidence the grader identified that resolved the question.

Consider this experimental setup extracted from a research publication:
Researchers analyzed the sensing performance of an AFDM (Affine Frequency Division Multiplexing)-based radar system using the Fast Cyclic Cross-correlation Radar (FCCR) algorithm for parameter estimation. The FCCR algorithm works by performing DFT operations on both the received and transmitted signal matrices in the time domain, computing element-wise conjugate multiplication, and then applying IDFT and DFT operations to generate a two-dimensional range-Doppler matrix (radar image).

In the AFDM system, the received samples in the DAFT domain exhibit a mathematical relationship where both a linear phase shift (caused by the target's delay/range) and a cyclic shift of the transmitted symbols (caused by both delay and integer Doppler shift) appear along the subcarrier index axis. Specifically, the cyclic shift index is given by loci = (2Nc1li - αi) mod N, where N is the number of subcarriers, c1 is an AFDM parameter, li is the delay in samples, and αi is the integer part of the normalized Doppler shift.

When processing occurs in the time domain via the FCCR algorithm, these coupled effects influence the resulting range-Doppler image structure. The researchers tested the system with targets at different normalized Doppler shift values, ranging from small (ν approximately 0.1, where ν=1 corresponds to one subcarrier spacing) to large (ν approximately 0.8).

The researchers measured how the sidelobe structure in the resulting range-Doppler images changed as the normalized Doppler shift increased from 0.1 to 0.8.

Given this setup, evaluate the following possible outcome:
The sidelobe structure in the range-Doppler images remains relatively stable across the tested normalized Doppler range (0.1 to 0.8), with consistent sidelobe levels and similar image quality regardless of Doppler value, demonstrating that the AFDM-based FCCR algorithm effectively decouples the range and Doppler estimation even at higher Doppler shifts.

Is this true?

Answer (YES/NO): NO